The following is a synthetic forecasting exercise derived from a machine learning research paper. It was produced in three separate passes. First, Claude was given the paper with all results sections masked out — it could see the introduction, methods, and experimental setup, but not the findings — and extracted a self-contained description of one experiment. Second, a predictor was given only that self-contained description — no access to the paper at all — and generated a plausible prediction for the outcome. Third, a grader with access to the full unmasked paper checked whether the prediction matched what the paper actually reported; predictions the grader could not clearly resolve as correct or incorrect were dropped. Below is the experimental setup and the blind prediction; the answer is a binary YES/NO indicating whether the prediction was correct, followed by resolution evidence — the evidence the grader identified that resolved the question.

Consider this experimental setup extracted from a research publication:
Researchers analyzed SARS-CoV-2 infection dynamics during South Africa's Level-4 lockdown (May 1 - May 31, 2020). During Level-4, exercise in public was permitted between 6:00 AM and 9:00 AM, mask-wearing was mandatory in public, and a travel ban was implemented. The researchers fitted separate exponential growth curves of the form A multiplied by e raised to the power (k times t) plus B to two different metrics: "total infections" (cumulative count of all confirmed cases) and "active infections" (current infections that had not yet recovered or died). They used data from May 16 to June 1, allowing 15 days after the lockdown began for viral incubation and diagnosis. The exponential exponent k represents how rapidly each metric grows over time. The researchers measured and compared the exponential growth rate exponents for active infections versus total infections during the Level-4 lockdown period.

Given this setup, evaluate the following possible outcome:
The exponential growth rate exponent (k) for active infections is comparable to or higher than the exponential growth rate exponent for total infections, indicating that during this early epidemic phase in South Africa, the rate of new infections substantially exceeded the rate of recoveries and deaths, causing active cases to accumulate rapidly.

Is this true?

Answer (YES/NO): YES